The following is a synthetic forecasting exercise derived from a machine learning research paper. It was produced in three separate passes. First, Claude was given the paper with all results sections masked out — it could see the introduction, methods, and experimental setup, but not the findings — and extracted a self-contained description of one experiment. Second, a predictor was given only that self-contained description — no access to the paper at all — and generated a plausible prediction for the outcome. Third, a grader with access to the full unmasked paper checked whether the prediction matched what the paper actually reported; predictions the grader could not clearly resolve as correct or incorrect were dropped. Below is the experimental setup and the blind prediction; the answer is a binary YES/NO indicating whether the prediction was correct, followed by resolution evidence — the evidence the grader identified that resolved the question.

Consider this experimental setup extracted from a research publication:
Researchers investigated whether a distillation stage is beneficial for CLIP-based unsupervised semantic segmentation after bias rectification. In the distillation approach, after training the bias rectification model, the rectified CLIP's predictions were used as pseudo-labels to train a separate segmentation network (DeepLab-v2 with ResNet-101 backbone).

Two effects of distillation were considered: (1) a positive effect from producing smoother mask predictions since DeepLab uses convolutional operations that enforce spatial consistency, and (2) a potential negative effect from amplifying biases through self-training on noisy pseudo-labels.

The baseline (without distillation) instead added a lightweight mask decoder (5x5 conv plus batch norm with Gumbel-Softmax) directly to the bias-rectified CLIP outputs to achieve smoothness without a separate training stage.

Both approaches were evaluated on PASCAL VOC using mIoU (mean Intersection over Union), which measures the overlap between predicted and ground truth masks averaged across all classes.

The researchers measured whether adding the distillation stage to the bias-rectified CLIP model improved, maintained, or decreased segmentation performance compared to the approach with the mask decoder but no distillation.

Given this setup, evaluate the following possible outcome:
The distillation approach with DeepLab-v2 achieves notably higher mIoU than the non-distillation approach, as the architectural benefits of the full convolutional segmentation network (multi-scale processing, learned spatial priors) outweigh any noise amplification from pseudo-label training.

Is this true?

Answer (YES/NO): NO